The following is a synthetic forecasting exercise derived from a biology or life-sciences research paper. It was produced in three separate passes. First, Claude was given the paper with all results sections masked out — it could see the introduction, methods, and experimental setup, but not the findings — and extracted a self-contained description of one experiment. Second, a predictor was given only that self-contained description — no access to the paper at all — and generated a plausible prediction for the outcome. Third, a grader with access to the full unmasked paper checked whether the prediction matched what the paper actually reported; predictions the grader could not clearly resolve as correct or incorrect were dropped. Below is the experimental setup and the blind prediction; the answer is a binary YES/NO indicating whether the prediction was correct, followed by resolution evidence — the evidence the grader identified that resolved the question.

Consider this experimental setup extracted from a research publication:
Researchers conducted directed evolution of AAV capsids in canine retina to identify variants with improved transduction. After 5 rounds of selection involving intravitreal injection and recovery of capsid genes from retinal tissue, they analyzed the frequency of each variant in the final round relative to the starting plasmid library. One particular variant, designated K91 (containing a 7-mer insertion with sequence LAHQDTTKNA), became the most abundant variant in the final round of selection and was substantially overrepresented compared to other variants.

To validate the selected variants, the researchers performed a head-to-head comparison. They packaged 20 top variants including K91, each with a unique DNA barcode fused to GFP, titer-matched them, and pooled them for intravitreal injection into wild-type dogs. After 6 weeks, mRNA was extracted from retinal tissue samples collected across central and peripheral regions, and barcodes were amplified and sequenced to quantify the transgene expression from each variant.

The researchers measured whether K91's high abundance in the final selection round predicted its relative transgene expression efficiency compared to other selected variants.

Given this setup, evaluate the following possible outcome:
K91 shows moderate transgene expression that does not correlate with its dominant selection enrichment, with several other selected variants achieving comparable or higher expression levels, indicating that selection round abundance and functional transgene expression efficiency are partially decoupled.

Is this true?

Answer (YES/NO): NO